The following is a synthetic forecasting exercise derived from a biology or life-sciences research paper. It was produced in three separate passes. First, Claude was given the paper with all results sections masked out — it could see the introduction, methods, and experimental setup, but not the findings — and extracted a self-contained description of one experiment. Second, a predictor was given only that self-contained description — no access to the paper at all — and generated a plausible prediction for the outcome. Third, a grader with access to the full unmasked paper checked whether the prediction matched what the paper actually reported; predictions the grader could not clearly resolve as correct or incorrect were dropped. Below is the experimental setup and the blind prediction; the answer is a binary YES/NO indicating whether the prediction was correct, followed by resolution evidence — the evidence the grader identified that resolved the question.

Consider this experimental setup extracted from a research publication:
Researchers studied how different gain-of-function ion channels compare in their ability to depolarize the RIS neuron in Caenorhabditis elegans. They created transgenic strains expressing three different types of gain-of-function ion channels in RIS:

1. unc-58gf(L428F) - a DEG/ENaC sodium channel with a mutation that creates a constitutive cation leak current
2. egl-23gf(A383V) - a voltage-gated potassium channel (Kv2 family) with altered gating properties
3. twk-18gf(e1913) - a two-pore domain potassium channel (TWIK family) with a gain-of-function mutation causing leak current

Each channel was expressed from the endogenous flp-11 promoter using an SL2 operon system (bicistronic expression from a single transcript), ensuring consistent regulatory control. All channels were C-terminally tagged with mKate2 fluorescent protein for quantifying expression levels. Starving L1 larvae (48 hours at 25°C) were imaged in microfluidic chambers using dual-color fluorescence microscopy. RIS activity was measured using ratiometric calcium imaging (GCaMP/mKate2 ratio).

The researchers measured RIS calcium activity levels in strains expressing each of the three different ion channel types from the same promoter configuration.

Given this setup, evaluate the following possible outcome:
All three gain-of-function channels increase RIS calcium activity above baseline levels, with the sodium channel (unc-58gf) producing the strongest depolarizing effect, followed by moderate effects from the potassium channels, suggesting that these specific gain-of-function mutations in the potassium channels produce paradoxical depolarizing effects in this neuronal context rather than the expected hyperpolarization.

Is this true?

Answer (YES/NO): NO